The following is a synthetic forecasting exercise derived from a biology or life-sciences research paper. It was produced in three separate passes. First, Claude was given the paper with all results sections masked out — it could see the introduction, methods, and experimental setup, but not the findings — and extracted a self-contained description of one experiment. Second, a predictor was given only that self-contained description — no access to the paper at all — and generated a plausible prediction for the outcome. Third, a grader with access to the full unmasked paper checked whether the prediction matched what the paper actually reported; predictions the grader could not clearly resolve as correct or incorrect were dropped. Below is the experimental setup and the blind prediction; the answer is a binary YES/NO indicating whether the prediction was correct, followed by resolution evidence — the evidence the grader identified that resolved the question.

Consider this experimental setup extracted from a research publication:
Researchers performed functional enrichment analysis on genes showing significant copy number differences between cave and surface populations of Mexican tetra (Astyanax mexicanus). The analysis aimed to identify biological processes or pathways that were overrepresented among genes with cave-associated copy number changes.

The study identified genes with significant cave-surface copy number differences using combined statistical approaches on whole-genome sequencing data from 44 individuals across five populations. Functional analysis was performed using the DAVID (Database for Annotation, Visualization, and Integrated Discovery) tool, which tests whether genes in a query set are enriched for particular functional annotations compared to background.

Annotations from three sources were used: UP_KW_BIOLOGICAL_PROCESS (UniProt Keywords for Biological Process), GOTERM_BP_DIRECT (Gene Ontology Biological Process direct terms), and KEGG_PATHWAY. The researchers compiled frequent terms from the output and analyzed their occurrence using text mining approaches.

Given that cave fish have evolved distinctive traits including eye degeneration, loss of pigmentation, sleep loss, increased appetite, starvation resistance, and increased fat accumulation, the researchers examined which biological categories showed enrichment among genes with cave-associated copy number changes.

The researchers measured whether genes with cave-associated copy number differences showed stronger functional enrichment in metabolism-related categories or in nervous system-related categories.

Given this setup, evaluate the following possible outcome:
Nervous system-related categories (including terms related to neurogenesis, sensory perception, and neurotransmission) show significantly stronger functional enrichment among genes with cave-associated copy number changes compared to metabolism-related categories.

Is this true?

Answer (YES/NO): NO